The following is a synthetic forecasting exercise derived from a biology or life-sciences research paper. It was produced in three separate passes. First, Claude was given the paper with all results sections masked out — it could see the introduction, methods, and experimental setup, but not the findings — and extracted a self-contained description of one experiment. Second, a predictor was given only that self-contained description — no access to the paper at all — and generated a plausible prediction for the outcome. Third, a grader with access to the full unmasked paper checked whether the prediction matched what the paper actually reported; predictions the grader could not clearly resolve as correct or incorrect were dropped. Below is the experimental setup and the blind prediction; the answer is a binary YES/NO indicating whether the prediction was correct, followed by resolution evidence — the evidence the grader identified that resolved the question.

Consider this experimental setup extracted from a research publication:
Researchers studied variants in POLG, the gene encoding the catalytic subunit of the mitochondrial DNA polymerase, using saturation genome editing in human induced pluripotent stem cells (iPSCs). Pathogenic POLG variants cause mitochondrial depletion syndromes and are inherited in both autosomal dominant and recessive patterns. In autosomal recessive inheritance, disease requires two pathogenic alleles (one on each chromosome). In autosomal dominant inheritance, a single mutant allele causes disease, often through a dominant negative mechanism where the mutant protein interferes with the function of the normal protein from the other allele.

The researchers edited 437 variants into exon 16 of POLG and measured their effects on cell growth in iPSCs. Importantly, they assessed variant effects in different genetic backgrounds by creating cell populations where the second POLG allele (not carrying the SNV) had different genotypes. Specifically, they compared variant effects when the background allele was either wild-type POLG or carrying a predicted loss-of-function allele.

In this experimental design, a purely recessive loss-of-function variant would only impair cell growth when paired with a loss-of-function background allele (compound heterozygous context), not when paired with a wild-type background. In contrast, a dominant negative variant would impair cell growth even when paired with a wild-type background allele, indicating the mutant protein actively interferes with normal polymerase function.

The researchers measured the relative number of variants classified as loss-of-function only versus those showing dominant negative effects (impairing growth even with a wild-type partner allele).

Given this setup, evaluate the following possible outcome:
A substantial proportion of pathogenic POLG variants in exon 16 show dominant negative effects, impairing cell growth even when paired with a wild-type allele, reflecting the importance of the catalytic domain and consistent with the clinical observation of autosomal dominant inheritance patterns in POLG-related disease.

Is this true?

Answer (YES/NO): NO